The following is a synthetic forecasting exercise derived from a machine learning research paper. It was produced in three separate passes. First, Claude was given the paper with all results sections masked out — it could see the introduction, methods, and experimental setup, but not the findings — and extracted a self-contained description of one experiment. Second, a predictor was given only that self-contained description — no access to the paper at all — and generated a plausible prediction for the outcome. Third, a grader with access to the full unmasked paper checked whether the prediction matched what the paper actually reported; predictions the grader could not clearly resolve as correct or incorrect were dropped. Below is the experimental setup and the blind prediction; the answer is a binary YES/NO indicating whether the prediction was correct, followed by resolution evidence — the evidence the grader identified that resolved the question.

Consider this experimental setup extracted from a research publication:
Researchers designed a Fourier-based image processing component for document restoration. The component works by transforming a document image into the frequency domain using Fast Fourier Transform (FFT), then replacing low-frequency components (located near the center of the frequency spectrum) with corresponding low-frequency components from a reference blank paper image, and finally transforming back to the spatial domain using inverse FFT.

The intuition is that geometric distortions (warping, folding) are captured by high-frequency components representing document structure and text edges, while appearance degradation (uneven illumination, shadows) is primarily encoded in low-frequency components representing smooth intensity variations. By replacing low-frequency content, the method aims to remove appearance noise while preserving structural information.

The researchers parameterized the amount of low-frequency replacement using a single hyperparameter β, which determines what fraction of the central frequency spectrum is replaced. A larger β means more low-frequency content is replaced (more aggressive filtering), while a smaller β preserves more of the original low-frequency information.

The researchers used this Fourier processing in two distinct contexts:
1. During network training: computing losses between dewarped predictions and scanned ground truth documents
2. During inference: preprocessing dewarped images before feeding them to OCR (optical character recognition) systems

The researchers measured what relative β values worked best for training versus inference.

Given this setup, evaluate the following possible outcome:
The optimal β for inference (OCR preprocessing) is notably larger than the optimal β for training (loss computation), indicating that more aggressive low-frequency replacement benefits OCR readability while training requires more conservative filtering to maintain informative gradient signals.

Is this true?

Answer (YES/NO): NO